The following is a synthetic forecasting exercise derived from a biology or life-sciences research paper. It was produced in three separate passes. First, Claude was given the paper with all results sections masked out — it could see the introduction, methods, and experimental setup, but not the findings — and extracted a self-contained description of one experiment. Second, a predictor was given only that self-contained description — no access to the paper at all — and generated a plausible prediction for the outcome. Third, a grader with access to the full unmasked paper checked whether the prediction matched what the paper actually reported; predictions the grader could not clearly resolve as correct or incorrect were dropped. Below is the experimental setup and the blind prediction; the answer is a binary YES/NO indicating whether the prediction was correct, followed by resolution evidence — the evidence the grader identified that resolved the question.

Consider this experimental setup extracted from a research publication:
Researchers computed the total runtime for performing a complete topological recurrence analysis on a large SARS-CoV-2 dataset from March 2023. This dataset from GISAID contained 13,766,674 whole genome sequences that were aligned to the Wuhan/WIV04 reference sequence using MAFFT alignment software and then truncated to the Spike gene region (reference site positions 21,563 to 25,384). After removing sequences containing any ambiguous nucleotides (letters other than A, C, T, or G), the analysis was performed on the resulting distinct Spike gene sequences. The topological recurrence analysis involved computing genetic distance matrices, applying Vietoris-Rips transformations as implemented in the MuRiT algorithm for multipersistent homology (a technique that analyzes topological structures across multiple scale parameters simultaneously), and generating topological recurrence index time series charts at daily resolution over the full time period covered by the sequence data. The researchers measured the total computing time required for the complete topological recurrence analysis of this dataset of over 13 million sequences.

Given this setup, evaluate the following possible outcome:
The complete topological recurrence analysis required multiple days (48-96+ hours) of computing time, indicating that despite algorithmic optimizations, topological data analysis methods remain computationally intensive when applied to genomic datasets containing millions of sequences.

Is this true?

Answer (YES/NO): NO